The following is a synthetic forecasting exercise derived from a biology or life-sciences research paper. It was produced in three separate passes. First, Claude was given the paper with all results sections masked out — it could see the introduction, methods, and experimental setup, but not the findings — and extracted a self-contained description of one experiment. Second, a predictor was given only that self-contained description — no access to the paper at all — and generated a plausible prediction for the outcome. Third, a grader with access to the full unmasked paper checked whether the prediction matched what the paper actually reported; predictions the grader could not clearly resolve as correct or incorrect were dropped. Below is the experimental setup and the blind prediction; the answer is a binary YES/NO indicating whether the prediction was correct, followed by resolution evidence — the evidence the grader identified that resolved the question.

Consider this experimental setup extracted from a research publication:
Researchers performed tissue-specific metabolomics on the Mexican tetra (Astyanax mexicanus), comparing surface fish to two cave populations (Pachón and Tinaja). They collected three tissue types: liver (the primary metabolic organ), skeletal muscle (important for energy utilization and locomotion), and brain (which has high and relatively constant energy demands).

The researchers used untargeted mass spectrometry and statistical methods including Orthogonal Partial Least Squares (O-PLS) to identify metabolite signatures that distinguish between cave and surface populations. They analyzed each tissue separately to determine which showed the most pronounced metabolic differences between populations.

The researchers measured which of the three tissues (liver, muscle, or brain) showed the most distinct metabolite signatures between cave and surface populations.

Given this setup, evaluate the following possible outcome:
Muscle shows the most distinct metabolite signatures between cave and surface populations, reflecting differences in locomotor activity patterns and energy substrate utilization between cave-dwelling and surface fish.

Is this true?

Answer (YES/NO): YES